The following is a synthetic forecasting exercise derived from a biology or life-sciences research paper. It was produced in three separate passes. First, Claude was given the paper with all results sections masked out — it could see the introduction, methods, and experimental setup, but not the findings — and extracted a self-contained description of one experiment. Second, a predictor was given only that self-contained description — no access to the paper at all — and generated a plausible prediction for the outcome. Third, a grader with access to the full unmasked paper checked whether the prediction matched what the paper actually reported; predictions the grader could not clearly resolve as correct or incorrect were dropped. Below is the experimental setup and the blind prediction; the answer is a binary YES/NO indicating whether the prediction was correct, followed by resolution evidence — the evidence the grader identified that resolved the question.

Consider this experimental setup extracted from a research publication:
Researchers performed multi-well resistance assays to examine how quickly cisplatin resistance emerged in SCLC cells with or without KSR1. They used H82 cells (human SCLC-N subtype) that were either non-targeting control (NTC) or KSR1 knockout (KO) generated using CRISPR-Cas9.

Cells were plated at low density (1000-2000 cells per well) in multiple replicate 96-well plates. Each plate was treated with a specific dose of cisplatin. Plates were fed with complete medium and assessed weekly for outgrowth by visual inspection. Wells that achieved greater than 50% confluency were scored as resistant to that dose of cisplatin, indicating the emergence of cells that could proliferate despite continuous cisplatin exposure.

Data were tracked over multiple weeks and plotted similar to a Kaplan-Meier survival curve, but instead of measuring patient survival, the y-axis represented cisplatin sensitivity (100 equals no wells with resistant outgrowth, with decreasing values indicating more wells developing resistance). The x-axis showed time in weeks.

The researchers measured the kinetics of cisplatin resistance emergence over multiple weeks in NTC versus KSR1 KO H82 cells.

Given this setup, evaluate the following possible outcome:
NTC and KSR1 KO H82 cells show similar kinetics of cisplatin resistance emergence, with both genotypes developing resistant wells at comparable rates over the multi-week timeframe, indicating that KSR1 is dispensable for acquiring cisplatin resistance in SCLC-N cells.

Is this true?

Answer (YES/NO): NO